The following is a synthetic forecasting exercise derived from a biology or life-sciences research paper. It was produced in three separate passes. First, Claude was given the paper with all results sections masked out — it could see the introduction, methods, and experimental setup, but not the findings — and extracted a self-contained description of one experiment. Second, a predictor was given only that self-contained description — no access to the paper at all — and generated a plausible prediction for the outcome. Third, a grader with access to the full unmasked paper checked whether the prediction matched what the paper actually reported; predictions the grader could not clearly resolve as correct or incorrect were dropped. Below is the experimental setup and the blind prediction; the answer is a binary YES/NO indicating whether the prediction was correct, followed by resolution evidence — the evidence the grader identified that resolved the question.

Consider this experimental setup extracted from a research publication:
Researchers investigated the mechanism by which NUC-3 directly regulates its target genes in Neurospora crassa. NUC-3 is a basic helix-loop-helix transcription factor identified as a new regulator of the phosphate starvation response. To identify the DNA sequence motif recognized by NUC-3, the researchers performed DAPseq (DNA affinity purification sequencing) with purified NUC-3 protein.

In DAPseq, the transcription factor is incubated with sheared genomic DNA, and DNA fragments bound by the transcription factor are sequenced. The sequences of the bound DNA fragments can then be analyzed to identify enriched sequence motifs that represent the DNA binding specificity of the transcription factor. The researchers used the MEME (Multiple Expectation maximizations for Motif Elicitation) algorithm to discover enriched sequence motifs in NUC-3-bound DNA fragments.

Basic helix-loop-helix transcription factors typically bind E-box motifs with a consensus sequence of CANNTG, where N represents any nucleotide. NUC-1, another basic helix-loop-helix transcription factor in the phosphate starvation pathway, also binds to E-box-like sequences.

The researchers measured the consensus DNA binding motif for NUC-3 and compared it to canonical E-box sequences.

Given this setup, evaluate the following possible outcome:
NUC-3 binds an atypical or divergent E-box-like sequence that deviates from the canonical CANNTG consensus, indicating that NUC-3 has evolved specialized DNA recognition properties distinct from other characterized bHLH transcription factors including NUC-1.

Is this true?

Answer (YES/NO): NO